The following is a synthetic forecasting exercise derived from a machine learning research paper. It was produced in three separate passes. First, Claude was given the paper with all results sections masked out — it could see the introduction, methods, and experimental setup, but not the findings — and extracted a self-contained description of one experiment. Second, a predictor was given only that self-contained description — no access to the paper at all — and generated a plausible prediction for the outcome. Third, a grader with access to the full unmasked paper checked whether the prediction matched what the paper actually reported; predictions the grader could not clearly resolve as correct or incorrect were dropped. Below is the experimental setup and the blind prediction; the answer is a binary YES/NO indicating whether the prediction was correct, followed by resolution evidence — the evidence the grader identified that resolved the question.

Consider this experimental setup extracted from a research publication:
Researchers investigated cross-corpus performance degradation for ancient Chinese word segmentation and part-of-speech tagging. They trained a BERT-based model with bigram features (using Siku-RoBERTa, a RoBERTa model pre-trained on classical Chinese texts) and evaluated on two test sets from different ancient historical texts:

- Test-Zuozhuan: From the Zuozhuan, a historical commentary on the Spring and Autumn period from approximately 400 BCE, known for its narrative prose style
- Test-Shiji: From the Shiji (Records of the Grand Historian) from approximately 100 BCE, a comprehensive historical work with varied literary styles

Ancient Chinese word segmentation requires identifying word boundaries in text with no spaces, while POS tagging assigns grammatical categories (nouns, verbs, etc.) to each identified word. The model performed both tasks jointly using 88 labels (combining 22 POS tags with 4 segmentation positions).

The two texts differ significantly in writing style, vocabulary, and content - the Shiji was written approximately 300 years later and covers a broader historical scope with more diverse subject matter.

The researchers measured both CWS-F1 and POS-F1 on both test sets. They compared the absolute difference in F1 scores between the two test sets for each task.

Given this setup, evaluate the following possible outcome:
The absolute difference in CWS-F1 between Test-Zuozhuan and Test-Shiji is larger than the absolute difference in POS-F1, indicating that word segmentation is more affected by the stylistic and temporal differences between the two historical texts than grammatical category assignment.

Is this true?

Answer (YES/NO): NO